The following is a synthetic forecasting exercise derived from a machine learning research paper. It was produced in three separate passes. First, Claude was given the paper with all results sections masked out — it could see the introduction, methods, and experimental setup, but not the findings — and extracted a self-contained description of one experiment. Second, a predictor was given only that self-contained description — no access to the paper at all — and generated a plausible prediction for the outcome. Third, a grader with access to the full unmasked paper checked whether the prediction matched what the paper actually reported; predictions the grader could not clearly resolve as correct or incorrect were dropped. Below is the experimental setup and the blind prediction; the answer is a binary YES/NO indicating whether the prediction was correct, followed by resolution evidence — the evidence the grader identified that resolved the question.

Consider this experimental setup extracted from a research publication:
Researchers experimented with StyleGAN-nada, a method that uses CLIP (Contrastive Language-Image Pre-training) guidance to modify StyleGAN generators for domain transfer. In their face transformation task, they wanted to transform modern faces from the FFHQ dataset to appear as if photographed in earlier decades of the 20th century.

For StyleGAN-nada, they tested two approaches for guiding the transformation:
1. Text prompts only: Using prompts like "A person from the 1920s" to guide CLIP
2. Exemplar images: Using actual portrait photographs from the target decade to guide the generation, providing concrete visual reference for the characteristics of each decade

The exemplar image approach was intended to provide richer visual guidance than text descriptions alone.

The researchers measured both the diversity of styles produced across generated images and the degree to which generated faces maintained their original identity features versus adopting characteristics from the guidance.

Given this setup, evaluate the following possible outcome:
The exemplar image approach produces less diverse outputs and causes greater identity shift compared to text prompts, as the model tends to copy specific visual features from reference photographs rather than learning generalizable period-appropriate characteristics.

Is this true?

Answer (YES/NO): YES